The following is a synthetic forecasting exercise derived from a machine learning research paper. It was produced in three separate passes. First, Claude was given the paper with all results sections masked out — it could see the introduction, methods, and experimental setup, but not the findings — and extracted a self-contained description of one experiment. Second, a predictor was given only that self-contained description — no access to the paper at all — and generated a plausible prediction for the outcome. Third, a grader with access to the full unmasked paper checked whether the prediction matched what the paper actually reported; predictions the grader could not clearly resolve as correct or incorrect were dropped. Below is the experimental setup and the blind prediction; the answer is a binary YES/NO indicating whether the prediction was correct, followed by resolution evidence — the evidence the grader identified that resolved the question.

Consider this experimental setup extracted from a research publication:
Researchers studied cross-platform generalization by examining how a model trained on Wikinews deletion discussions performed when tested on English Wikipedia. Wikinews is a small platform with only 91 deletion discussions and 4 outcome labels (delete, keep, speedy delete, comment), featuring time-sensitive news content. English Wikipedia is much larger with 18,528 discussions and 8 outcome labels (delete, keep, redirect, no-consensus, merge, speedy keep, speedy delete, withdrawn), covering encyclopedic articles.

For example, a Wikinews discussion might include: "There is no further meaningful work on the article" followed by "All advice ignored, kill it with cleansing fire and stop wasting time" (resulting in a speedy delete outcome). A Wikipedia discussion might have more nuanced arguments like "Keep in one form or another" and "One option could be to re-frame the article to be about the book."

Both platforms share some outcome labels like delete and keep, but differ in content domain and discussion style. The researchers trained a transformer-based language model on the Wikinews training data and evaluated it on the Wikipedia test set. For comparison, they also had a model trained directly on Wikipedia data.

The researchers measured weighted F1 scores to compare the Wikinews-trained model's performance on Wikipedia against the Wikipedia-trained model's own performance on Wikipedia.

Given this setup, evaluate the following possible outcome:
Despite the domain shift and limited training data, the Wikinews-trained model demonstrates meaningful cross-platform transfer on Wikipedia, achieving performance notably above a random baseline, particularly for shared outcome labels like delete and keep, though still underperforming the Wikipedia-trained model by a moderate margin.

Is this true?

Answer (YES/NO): NO